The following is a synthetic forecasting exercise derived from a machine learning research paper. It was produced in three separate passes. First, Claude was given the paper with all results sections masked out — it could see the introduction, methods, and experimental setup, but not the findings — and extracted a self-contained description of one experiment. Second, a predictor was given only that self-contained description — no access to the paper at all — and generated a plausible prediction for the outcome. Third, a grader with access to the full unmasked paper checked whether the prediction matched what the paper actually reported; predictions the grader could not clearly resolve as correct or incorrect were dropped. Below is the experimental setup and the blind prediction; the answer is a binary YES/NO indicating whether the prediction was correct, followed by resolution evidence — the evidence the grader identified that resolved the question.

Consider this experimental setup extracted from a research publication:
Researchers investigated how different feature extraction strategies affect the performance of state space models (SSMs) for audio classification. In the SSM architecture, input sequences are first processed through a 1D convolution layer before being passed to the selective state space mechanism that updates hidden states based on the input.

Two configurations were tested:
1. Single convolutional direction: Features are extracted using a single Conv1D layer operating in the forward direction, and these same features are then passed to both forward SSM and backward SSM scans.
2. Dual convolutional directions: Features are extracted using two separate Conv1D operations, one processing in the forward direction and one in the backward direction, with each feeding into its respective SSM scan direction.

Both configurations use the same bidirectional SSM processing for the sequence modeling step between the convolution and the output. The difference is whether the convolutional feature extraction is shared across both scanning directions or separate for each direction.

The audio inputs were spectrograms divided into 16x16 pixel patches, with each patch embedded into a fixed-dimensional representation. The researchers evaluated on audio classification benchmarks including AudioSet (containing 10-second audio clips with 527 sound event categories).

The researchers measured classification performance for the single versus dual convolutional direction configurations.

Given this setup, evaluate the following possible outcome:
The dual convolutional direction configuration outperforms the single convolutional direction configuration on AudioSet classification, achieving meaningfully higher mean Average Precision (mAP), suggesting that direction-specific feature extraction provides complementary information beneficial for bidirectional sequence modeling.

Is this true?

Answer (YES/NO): NO